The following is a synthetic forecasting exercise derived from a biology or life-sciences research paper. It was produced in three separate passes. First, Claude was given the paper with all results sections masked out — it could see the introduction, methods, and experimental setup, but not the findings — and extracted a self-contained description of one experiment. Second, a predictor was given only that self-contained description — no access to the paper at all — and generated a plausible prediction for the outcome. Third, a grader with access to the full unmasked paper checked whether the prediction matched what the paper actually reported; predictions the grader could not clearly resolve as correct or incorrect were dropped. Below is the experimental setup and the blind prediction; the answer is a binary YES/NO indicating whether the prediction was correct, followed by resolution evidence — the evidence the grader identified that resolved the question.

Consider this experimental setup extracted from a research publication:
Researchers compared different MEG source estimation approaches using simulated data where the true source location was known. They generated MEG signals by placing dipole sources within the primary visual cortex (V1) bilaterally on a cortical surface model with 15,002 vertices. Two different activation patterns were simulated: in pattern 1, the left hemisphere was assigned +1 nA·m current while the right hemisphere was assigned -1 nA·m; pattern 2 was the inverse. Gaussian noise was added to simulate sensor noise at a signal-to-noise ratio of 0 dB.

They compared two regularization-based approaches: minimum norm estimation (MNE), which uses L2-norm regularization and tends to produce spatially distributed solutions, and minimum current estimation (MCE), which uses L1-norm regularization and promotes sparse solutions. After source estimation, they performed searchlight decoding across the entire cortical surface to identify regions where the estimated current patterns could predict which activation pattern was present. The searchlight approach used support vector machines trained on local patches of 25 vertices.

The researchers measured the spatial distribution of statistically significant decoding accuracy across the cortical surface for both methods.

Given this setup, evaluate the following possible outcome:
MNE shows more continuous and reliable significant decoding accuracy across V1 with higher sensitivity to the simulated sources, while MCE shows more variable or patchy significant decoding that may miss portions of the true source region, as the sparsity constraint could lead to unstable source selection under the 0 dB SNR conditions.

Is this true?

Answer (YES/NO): YES